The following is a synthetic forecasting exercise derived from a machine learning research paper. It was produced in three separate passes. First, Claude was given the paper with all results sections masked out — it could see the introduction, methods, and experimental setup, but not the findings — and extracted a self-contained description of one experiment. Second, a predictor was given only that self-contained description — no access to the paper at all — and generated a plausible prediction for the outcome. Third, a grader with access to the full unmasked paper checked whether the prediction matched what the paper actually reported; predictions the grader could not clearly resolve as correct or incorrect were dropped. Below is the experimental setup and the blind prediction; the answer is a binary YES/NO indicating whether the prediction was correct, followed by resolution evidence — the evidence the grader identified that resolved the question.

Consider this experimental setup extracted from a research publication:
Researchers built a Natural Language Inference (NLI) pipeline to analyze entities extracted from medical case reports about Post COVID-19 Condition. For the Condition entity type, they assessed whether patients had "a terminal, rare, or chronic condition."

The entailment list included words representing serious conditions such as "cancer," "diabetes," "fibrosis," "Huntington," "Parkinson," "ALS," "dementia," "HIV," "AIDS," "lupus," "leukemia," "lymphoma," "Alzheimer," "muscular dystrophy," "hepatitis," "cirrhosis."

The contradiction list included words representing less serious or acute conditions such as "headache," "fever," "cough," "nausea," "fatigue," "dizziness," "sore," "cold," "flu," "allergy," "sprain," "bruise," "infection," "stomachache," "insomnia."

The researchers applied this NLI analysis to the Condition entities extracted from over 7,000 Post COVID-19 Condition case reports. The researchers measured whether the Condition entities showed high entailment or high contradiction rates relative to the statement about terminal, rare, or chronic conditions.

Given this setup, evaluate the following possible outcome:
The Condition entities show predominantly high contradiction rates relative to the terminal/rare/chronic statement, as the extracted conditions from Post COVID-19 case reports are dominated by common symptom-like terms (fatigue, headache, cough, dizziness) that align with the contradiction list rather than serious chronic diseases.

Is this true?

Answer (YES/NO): YES